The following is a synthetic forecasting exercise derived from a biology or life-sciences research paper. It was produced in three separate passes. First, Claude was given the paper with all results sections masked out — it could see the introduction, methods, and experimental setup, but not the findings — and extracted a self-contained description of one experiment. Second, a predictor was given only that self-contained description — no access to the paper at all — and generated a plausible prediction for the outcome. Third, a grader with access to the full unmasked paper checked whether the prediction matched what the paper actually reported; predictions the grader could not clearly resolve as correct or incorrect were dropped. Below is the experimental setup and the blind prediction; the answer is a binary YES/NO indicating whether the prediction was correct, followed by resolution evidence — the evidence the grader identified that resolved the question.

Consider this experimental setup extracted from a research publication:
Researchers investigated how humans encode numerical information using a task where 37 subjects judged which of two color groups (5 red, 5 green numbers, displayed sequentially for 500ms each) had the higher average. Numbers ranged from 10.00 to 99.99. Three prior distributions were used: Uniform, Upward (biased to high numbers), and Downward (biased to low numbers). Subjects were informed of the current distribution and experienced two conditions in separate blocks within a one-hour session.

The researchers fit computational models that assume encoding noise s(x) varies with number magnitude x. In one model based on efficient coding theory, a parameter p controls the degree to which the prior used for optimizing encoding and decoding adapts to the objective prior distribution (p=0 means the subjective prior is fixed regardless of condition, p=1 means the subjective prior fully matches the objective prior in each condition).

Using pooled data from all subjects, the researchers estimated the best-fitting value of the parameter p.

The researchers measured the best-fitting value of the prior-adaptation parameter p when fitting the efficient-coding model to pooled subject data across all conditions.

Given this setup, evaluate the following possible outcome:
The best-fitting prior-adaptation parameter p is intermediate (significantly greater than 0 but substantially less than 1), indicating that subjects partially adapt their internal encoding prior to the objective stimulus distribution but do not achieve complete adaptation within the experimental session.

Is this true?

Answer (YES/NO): YES